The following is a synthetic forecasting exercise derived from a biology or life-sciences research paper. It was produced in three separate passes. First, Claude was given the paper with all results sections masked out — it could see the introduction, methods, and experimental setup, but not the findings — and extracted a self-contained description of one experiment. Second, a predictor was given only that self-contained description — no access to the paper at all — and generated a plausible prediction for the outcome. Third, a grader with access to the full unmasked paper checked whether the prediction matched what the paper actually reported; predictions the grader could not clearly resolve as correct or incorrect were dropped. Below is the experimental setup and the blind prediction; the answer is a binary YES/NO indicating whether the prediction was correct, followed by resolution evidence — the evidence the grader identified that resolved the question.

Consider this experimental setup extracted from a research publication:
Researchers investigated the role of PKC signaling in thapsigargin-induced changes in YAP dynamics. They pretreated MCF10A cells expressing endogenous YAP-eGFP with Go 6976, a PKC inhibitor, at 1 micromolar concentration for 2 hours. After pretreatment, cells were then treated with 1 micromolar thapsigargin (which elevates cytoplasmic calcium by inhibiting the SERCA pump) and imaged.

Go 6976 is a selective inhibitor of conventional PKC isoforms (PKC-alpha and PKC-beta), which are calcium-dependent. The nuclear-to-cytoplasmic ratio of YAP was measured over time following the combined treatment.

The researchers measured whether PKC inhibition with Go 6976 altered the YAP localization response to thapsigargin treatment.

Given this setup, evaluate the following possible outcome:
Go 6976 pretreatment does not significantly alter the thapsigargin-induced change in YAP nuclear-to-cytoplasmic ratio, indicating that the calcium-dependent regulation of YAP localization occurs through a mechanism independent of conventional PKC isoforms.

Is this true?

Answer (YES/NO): NO